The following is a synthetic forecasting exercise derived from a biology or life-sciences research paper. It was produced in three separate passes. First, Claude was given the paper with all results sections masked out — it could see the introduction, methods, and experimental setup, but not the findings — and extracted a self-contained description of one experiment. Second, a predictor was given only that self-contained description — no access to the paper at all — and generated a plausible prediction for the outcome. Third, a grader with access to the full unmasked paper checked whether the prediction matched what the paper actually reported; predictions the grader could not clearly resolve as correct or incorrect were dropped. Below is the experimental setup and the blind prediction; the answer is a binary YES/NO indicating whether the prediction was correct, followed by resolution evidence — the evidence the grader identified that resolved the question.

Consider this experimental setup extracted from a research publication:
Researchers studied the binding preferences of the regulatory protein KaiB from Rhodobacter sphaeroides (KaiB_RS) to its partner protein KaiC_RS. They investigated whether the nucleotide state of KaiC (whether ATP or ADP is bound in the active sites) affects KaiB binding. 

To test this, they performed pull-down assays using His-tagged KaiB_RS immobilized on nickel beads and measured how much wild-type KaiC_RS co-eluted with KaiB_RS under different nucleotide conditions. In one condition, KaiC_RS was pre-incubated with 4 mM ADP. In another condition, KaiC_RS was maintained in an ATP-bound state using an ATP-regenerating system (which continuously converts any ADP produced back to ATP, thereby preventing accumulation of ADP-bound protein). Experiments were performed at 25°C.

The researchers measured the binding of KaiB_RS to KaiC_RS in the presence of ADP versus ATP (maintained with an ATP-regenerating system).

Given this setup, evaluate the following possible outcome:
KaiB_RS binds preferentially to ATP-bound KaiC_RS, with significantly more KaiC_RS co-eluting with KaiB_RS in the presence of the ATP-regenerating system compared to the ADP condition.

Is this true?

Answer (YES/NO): NO